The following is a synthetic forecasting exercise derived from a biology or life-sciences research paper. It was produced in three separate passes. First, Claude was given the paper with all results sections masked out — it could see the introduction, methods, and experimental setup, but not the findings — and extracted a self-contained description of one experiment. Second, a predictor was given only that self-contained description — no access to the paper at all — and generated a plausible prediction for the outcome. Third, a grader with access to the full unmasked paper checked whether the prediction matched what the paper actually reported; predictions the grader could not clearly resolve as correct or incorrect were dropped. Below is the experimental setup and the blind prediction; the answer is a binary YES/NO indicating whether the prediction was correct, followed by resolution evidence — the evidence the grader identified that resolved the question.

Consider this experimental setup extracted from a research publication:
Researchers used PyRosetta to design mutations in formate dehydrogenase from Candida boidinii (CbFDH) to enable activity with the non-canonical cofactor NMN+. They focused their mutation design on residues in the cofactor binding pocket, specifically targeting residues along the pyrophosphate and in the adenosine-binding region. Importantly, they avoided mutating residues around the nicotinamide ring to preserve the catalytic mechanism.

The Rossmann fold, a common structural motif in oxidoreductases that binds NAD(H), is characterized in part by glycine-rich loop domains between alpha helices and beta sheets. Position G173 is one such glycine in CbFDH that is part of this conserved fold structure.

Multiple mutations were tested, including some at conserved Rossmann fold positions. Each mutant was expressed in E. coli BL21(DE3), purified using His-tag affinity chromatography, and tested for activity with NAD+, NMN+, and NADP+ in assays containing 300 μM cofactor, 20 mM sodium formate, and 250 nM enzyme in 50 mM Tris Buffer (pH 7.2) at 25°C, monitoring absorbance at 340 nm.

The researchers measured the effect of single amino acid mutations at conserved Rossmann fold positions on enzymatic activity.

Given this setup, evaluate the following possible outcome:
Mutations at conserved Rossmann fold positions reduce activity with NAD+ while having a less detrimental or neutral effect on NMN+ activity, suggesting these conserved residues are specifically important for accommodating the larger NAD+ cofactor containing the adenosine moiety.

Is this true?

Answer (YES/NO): NO